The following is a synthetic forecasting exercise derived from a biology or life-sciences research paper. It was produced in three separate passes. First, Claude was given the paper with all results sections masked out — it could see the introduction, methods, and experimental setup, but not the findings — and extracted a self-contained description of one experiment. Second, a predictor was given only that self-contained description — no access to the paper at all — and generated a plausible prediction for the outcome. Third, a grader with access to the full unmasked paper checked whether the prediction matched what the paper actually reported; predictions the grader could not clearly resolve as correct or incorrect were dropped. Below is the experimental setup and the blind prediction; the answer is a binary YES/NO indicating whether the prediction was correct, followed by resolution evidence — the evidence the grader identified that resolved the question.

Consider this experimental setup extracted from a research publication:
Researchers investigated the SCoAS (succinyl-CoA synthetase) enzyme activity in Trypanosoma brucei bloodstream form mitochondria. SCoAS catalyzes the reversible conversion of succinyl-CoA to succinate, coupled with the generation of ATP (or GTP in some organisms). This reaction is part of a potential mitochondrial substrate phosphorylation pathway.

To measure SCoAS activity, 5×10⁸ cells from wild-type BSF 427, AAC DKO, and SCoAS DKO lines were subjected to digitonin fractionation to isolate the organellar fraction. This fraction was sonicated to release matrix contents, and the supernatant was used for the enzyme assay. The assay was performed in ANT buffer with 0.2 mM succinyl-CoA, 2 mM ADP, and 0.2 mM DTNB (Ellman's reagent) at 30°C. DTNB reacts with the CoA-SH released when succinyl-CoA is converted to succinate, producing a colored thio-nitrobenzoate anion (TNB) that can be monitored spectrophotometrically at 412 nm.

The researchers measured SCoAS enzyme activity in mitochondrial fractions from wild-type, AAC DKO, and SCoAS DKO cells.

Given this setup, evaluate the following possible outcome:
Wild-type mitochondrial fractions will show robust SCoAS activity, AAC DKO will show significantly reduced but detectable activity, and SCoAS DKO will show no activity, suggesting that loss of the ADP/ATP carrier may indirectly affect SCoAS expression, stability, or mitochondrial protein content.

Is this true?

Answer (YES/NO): NO